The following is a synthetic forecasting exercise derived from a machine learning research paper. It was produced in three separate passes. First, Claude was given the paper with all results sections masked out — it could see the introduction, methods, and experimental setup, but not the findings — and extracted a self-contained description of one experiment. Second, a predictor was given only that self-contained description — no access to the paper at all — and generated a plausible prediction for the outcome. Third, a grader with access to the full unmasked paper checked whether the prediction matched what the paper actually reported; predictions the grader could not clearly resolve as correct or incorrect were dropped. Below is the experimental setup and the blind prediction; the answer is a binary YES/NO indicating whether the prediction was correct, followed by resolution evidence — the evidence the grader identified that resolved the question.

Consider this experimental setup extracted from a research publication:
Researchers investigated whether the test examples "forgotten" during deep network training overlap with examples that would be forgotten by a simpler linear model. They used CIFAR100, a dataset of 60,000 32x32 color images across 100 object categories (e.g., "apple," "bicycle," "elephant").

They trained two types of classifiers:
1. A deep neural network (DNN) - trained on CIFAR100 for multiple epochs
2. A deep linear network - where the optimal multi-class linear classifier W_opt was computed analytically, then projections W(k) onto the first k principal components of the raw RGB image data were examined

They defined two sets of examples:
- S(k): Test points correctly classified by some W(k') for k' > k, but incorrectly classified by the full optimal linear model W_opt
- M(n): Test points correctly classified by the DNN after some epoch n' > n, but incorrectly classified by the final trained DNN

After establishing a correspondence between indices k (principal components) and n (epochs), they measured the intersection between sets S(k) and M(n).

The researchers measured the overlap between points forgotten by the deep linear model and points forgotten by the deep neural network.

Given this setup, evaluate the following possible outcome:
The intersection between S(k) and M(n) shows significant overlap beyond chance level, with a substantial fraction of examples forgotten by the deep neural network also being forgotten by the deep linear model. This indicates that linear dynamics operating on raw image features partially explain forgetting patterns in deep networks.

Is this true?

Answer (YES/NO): YES